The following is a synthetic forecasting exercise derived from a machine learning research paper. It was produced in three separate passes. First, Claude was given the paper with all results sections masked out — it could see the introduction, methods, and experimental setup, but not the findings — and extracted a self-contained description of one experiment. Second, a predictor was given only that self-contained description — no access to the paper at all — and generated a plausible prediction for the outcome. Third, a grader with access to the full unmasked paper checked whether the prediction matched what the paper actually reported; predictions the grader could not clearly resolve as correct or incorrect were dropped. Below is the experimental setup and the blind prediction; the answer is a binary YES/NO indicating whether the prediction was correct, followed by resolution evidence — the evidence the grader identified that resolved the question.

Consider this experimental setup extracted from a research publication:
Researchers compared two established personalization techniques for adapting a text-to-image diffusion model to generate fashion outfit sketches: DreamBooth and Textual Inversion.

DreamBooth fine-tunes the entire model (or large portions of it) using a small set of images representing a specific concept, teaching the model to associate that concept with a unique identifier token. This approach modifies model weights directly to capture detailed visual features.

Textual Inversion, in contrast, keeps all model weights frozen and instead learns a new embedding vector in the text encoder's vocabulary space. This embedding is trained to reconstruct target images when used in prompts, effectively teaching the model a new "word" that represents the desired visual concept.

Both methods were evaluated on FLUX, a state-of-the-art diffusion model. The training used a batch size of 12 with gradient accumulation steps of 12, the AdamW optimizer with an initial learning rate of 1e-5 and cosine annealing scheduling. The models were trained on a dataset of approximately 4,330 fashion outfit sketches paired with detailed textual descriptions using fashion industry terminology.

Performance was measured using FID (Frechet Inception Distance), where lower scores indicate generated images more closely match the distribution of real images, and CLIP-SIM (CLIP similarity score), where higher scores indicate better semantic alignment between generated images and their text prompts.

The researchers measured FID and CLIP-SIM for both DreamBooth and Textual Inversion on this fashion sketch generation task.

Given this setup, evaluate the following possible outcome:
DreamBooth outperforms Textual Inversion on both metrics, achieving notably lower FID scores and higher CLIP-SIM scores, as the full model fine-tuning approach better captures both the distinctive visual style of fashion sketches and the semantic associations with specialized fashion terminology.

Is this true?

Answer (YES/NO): YES